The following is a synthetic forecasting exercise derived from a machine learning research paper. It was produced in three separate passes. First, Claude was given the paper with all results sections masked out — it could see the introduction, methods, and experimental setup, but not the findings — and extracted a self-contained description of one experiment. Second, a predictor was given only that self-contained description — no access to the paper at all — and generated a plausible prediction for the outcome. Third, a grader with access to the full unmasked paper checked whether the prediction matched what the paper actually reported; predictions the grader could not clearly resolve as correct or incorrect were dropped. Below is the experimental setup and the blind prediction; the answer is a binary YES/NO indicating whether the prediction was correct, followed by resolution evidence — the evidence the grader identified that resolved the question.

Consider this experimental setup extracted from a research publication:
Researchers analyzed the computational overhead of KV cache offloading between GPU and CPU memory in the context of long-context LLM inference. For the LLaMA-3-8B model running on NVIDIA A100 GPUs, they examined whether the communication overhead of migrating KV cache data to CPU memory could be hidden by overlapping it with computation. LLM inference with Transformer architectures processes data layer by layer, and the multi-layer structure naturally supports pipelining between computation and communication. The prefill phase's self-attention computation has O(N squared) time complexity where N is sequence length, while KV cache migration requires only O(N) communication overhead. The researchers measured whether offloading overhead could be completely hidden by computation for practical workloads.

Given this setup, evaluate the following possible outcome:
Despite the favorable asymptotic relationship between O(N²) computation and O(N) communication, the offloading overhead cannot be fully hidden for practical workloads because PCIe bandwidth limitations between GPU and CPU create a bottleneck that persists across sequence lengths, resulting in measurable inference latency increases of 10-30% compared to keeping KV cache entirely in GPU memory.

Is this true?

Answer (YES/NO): NO